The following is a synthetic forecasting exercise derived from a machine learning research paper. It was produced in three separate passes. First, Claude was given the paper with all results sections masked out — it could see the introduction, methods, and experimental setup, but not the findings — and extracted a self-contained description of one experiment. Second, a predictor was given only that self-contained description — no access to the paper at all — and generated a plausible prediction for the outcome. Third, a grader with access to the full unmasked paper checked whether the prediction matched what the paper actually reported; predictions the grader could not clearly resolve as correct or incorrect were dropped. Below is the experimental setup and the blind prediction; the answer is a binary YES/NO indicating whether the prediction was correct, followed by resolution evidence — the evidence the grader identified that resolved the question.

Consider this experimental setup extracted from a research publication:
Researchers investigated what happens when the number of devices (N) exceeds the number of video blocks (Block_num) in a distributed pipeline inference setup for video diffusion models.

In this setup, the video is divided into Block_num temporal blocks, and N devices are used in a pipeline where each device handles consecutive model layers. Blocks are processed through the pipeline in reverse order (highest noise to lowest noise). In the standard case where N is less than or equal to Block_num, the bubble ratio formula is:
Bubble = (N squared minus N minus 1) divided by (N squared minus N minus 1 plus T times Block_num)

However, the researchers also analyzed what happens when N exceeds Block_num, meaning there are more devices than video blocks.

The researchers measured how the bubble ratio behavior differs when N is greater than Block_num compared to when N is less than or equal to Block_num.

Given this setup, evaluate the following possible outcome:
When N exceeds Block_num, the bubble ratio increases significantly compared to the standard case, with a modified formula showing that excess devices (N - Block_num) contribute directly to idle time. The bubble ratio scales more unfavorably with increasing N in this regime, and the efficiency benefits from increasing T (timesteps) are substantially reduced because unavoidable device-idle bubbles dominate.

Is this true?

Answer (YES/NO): NO